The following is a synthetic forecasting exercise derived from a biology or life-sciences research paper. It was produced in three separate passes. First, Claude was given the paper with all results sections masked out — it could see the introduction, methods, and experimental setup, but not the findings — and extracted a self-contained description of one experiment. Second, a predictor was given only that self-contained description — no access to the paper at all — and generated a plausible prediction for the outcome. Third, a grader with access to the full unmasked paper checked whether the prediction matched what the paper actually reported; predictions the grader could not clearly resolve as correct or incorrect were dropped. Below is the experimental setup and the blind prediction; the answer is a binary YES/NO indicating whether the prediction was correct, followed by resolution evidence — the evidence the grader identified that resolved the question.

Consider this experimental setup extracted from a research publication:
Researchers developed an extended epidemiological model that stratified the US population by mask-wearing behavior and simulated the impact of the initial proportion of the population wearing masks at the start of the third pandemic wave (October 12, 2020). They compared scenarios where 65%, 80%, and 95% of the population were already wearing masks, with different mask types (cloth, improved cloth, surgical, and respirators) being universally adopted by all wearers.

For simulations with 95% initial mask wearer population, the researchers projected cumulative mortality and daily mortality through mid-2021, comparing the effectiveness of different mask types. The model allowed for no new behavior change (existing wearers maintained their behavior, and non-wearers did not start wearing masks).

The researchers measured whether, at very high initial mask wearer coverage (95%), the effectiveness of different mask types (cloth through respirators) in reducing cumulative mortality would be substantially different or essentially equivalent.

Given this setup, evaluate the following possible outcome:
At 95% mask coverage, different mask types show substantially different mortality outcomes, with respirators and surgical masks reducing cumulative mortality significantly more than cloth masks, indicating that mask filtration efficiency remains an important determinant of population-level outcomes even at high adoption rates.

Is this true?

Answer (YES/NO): NO